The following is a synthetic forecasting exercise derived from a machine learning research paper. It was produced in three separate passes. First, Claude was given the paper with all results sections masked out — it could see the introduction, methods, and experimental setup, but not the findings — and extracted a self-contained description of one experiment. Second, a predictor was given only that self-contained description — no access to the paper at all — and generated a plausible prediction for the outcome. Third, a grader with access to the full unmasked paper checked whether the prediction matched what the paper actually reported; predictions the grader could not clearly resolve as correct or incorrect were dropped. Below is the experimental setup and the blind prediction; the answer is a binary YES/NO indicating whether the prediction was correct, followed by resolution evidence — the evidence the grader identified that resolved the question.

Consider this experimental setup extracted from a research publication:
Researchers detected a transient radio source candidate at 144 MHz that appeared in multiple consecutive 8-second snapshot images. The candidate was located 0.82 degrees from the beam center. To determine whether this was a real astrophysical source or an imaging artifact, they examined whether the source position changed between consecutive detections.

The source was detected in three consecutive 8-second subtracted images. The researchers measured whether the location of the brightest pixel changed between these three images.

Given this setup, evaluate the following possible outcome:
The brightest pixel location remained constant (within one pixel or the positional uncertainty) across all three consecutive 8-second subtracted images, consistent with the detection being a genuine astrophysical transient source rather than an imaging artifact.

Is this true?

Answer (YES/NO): YES